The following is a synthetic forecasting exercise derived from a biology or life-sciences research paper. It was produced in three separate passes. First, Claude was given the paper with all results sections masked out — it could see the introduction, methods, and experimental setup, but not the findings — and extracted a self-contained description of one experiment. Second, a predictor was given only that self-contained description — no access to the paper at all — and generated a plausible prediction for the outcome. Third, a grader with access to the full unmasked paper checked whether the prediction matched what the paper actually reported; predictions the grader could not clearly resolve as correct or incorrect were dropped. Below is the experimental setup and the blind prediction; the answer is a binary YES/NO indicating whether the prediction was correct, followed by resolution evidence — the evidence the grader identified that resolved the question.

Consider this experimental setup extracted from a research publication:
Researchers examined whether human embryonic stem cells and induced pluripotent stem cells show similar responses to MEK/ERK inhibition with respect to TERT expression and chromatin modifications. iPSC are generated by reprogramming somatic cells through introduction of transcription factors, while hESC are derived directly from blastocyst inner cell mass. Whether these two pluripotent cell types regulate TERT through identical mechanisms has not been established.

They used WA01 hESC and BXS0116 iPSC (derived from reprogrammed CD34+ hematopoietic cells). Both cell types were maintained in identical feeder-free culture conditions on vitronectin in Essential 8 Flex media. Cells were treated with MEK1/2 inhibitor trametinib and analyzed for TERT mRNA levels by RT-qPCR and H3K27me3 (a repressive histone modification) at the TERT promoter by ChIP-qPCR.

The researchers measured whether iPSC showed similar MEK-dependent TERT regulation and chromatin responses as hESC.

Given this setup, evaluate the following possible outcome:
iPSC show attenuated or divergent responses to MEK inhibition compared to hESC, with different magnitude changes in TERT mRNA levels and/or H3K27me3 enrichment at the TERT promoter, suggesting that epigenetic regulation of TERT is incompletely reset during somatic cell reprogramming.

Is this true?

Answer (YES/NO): NO